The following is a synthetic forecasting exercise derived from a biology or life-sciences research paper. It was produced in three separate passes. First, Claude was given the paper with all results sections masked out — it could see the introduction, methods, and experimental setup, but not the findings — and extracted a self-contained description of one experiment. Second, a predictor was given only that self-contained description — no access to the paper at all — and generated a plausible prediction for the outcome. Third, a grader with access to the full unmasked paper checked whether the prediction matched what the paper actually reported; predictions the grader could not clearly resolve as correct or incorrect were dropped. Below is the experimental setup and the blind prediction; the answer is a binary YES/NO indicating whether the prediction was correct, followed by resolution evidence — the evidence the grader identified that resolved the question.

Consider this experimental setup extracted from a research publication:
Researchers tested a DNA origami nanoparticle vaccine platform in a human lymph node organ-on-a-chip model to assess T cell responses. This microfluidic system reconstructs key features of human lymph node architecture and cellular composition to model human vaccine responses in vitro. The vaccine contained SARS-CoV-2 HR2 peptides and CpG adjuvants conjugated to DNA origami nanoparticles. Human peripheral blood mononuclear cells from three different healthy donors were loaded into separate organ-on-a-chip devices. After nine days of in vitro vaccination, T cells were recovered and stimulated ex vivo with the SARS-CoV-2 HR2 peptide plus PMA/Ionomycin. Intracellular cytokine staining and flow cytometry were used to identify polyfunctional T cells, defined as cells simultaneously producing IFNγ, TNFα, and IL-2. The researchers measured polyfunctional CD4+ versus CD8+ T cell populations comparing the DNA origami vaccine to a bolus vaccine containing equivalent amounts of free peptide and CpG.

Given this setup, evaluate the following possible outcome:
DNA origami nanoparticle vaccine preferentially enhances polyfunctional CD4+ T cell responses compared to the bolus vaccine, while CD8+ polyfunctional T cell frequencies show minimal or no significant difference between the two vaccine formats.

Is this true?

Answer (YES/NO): NO